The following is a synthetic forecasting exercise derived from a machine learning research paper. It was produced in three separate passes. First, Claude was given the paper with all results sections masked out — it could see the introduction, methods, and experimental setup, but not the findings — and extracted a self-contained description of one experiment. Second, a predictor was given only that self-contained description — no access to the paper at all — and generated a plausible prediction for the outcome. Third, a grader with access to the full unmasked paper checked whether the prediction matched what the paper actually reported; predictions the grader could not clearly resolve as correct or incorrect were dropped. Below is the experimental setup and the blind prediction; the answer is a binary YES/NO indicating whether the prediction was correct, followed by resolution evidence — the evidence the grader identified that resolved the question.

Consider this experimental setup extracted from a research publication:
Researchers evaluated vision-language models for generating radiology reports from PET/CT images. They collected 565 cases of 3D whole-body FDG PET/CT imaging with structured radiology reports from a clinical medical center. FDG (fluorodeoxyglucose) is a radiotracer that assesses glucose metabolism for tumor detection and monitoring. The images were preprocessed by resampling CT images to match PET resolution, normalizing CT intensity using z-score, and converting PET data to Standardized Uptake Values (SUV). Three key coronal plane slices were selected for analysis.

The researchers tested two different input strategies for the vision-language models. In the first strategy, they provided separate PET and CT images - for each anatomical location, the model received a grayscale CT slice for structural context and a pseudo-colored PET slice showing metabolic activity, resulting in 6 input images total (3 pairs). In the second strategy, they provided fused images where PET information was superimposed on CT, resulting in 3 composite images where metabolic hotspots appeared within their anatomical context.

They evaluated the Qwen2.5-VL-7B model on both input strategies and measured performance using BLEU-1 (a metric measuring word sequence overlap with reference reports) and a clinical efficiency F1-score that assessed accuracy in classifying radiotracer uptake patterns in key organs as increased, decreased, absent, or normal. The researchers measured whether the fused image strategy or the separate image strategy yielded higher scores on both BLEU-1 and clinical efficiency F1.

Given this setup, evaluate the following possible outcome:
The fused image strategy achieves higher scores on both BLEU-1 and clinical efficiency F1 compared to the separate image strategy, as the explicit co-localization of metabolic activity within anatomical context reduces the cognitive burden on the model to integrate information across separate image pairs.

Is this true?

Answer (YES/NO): YES